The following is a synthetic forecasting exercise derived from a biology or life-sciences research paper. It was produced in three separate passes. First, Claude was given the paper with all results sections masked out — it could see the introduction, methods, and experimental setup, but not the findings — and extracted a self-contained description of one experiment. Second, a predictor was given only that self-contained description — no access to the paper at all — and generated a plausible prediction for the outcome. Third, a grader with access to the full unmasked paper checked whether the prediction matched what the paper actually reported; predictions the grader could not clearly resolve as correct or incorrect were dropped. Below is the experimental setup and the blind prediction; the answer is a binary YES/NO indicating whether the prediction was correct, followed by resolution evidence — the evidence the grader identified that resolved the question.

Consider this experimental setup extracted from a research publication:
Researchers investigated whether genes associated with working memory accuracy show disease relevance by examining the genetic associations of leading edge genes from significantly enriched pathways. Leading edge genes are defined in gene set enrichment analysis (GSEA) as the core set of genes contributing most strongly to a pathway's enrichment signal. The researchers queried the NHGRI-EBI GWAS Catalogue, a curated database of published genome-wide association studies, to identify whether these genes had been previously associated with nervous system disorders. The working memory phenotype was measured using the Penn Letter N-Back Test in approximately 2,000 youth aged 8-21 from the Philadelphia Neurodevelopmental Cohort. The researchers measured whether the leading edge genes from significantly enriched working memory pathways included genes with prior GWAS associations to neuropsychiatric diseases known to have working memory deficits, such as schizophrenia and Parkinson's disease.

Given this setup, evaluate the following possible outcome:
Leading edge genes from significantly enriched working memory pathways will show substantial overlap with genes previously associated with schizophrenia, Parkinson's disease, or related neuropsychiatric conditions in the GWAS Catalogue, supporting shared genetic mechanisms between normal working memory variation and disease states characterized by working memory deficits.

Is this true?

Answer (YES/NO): YES